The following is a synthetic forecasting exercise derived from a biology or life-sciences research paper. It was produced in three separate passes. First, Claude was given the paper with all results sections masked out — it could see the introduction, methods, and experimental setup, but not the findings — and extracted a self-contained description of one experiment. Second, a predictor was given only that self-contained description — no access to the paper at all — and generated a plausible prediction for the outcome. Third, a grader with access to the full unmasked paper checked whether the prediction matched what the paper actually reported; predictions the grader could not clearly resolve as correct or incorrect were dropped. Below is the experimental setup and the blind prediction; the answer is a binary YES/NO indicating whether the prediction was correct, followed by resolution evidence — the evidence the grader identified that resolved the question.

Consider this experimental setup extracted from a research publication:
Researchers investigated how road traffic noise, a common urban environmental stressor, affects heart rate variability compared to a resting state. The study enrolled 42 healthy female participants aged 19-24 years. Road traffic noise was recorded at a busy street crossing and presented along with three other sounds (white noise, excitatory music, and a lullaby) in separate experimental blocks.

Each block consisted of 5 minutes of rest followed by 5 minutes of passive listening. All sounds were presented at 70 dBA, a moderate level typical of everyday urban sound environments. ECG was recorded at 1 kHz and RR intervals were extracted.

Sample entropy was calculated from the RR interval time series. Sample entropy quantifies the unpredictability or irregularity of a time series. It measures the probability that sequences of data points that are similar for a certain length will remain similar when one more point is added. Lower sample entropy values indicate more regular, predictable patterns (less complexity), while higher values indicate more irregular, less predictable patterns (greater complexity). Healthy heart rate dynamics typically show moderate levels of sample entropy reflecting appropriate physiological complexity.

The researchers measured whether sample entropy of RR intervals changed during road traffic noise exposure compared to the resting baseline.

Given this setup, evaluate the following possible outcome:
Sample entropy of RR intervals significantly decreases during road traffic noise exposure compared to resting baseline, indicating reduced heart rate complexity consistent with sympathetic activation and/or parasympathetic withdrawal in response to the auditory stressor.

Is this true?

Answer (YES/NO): NO